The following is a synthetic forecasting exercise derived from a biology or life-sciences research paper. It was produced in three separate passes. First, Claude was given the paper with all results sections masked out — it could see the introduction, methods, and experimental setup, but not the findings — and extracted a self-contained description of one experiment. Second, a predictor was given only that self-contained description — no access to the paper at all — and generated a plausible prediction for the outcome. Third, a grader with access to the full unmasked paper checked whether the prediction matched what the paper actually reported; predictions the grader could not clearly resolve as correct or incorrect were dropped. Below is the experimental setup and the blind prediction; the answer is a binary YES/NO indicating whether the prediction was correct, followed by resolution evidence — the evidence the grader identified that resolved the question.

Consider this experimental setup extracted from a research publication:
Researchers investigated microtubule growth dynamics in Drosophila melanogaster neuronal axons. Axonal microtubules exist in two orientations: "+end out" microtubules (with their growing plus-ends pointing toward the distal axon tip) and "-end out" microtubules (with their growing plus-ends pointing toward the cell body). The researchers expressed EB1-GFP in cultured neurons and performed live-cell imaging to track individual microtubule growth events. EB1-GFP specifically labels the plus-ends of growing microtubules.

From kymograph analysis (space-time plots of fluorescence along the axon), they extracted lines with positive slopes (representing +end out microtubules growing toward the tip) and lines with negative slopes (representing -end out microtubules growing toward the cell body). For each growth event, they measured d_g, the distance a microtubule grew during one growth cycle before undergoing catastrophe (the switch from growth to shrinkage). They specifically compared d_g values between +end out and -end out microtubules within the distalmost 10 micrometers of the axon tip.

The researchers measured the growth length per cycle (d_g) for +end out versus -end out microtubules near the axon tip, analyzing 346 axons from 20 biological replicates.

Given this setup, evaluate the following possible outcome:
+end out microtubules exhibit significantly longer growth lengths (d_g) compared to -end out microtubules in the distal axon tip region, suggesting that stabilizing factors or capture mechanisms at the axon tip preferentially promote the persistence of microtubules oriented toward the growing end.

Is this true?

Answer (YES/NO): YES